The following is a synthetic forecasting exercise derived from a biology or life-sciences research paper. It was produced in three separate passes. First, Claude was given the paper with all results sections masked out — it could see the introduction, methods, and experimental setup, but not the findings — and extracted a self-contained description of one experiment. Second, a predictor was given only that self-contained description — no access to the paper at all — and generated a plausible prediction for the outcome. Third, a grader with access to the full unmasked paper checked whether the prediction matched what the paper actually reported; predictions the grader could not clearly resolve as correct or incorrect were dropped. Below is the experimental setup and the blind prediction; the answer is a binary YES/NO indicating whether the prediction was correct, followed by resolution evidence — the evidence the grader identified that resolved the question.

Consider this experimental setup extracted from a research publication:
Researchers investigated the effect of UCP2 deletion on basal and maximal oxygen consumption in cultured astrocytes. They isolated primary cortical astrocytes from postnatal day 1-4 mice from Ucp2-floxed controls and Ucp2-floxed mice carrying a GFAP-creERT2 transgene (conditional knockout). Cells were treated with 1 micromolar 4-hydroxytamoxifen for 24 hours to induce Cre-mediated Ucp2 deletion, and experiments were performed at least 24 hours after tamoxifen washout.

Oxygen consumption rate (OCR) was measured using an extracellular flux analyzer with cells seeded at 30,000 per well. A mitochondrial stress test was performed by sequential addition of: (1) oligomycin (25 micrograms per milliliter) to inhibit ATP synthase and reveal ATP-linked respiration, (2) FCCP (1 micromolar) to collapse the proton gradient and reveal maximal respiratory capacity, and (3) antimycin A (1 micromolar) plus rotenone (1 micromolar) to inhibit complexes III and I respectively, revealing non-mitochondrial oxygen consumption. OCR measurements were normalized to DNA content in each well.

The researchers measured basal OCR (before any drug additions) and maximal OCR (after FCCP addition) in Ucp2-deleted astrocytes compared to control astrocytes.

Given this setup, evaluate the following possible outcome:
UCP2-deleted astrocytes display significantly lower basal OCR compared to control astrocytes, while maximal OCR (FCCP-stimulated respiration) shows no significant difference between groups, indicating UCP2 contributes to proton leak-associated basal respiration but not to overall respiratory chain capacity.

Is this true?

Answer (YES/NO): NO